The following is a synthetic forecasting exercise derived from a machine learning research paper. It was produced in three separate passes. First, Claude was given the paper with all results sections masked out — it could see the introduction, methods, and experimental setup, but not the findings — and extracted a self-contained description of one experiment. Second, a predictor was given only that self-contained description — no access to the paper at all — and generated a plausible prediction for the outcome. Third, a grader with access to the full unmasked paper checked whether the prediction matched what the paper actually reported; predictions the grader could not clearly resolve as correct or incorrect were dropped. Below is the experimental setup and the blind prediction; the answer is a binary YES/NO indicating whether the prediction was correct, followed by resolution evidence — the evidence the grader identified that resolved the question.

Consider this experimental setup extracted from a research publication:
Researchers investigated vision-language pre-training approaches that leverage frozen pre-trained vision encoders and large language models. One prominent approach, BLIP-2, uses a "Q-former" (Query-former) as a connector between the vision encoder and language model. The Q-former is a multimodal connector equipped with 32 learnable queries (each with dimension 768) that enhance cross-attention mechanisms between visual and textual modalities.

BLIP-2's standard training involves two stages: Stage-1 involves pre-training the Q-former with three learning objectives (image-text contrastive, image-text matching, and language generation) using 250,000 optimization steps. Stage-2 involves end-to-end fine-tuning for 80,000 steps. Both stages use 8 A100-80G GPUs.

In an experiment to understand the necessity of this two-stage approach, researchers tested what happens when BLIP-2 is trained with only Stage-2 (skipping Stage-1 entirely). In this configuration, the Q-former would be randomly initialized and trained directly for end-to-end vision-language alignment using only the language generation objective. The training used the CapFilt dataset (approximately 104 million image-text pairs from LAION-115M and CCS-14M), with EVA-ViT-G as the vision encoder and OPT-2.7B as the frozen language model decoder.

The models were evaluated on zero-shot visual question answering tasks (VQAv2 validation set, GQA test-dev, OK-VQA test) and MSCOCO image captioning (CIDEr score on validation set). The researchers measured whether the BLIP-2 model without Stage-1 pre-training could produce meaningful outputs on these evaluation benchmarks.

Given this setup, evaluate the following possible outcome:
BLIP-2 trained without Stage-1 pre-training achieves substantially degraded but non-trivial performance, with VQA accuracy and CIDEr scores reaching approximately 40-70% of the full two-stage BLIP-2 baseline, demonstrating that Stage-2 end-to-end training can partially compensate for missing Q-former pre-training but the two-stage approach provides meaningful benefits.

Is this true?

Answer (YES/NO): NO